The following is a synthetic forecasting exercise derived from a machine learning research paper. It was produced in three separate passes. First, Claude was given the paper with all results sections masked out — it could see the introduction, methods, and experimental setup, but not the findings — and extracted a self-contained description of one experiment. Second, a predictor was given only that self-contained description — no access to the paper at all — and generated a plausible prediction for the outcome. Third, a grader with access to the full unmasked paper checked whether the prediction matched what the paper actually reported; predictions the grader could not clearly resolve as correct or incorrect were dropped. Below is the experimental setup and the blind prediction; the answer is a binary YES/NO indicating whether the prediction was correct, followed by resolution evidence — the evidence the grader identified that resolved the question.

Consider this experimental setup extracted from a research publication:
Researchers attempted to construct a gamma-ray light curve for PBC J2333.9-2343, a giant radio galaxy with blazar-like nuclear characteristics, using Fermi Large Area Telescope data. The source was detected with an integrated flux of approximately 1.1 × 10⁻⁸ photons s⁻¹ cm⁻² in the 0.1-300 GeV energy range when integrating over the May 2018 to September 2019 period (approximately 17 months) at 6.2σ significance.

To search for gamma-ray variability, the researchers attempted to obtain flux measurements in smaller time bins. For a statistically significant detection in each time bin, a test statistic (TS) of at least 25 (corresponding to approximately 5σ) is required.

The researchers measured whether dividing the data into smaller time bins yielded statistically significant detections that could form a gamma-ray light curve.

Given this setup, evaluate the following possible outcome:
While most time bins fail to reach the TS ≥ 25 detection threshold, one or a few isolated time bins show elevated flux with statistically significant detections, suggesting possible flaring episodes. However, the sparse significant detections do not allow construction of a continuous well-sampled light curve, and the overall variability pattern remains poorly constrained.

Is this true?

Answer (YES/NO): NO